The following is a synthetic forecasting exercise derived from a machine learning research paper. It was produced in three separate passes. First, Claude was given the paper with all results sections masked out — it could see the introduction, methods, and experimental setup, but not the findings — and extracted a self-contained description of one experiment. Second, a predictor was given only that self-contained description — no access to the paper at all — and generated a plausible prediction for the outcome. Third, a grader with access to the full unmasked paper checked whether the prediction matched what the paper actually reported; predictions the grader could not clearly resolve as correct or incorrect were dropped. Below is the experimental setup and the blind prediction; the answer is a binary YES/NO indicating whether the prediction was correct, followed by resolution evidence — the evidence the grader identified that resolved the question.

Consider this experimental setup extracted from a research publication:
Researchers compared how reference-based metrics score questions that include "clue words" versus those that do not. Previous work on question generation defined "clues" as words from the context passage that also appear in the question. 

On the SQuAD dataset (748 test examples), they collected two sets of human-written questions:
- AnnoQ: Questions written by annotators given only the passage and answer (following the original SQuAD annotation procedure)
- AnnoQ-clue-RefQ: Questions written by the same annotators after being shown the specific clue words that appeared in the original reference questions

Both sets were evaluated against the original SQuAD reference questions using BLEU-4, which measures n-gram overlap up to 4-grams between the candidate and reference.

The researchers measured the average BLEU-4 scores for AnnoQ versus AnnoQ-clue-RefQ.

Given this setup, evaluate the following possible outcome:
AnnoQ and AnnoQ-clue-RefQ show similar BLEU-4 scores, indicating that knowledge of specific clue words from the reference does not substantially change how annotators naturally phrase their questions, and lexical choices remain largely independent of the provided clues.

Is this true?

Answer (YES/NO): NO